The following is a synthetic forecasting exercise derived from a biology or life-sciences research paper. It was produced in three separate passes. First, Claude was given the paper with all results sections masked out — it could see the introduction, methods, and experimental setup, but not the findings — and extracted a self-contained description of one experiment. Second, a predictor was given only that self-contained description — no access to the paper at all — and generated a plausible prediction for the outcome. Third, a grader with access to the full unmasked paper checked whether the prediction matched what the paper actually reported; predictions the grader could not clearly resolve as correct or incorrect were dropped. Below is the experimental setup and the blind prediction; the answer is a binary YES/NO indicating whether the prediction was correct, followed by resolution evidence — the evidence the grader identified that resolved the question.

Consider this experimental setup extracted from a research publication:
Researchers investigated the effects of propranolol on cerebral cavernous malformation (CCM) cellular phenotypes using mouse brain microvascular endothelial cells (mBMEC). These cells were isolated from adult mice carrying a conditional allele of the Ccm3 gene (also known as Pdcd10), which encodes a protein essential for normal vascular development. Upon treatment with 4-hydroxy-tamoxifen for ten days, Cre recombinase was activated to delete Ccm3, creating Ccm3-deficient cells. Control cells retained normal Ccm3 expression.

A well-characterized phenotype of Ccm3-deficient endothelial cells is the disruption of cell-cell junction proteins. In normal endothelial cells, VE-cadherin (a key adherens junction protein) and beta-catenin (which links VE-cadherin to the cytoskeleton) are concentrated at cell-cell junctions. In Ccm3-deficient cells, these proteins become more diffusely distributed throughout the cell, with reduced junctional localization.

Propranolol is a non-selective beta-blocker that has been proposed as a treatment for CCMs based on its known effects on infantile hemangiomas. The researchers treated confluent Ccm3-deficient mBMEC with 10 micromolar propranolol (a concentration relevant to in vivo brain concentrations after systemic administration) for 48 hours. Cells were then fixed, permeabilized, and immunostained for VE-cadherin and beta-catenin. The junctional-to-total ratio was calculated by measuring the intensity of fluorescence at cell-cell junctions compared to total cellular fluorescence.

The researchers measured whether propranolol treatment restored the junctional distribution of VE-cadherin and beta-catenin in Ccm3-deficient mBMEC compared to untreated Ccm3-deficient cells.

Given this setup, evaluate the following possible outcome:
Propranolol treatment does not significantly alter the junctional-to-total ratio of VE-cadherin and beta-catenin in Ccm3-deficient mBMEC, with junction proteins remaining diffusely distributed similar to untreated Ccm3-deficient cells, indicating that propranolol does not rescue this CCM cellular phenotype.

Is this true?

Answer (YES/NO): YES